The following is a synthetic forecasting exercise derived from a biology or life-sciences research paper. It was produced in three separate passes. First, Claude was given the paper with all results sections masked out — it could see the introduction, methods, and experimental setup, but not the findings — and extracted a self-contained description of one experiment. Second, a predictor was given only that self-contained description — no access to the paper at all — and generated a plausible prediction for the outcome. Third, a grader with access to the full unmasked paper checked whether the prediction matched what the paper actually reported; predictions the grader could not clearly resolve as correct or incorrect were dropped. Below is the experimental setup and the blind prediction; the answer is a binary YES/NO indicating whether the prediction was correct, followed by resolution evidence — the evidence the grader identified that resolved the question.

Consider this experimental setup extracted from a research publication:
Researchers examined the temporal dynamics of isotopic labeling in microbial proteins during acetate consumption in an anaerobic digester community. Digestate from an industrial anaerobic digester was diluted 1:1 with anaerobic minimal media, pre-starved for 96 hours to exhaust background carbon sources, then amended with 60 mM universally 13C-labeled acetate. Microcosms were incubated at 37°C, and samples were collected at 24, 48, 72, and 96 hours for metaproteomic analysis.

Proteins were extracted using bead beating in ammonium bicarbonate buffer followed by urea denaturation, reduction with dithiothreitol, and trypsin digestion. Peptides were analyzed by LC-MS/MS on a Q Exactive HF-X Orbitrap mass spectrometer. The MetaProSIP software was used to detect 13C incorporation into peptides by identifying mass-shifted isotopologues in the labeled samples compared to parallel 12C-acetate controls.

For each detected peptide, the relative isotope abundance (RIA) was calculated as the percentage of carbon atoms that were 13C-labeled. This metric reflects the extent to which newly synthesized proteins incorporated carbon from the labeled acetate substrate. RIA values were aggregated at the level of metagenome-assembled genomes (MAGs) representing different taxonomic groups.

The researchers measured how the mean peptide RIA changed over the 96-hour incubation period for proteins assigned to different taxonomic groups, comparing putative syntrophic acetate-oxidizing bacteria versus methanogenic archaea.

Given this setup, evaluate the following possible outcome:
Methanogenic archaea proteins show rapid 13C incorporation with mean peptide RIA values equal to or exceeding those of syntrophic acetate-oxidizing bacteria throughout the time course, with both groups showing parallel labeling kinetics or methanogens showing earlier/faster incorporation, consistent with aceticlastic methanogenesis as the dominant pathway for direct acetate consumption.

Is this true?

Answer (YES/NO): NO